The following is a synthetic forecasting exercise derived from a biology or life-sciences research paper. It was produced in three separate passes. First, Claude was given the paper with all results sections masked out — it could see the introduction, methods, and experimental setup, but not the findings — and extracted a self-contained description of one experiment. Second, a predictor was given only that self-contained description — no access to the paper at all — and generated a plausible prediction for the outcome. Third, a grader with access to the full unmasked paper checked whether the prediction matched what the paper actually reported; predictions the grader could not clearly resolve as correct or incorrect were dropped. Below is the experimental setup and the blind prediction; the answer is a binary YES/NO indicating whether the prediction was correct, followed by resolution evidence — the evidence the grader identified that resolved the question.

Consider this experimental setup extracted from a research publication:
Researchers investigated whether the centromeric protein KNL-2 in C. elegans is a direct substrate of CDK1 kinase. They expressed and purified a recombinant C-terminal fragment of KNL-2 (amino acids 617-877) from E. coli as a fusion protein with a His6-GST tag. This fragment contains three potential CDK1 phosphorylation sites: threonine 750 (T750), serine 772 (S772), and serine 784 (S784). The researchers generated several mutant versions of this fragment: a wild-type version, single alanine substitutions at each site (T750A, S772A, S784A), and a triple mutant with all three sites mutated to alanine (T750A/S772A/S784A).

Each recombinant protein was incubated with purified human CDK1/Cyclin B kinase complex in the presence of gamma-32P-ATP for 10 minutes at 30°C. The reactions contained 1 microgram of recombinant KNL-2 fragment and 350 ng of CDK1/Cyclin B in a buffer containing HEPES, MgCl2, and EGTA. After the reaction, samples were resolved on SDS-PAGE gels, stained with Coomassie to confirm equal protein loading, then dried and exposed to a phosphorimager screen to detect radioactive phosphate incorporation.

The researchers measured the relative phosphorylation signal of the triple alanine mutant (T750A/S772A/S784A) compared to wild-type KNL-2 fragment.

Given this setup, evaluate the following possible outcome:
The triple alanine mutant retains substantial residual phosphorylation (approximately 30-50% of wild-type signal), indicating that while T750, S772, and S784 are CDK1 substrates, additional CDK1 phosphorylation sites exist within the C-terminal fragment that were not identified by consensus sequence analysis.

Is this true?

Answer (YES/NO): NO